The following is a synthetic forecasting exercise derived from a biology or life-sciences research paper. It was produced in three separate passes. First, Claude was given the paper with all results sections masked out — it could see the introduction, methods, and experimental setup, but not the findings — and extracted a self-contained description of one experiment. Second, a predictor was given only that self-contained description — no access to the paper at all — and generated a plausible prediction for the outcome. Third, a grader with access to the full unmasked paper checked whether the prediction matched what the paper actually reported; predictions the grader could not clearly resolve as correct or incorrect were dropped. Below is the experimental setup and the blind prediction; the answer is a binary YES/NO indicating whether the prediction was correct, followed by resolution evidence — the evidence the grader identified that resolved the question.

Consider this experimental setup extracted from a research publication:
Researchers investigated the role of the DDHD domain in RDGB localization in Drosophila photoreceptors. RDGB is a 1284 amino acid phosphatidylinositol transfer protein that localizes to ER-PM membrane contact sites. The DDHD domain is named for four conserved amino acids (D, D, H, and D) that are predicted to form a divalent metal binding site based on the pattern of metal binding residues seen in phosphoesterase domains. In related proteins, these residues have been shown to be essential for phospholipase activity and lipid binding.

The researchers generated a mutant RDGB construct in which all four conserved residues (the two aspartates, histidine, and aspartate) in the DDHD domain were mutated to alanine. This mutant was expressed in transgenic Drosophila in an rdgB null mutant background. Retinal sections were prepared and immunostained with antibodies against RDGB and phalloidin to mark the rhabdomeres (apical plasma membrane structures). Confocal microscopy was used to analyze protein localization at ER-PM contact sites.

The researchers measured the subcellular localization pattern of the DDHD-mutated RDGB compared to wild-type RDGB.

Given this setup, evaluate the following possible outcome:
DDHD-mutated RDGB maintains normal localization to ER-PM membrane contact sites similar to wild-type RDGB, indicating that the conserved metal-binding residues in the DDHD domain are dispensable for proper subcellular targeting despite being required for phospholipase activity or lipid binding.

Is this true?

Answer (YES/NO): NO